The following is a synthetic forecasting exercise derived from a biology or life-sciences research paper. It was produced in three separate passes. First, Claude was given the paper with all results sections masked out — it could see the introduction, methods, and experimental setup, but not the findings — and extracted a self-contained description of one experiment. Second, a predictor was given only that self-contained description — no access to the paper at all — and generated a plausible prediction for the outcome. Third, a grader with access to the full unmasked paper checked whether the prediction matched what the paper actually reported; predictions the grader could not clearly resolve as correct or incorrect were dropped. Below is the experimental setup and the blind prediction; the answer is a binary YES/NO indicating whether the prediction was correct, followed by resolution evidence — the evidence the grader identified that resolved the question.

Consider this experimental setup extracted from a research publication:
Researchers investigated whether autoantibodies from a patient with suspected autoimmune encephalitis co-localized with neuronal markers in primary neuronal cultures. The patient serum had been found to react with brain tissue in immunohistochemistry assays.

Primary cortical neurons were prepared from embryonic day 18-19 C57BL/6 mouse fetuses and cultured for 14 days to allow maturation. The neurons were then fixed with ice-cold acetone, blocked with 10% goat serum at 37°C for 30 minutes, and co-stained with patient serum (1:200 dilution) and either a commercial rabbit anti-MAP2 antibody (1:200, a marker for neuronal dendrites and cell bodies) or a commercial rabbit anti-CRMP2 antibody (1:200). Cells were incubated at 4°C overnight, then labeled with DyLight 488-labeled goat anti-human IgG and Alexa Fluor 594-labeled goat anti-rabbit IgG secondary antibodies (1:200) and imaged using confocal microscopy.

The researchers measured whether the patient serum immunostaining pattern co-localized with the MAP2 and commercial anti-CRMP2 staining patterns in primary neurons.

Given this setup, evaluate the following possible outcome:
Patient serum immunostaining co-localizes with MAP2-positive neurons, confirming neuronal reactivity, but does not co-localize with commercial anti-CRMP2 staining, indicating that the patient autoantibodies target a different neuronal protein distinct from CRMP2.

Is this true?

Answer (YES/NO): NO